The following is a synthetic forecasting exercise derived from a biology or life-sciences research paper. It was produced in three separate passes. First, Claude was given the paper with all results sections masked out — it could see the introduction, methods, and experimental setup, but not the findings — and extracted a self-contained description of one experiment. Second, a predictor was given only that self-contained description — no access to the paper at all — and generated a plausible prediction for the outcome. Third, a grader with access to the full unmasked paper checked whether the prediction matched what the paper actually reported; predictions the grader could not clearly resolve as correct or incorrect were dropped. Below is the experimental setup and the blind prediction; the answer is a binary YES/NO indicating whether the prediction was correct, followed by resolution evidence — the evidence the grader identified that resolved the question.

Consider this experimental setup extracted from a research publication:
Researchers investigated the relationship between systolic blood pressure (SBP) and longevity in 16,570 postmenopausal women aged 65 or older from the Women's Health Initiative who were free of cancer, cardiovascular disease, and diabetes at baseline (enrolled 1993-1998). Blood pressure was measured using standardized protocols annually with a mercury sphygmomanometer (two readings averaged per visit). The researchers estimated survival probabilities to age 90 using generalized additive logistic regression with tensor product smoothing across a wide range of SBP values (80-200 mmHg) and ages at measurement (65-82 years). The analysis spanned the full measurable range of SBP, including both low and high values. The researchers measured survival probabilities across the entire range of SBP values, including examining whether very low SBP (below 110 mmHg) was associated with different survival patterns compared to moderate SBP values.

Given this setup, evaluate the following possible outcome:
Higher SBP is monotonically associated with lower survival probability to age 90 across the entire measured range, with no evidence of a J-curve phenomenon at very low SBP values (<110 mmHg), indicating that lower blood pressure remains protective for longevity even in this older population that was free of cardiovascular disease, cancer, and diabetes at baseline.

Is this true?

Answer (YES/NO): NO